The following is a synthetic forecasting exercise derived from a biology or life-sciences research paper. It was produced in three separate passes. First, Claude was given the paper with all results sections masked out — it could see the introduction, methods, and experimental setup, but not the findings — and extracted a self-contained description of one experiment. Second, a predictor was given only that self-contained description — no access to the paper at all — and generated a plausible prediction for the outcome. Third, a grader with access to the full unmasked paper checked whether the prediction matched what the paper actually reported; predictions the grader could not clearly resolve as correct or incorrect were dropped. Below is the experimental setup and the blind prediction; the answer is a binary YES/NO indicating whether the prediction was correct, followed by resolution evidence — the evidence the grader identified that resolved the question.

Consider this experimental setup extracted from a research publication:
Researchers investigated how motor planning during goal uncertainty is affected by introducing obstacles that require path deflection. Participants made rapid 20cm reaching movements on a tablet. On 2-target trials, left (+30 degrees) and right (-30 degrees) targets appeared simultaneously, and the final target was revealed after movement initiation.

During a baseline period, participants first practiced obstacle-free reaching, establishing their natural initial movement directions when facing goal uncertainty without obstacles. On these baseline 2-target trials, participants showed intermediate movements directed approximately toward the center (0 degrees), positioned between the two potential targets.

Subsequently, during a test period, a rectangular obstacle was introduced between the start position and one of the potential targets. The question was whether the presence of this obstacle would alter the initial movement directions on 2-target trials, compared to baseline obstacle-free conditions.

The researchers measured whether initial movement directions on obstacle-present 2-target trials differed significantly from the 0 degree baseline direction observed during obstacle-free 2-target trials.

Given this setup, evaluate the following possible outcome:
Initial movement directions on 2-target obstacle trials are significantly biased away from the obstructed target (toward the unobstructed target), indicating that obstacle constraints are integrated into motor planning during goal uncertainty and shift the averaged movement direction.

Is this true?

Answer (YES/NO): YES